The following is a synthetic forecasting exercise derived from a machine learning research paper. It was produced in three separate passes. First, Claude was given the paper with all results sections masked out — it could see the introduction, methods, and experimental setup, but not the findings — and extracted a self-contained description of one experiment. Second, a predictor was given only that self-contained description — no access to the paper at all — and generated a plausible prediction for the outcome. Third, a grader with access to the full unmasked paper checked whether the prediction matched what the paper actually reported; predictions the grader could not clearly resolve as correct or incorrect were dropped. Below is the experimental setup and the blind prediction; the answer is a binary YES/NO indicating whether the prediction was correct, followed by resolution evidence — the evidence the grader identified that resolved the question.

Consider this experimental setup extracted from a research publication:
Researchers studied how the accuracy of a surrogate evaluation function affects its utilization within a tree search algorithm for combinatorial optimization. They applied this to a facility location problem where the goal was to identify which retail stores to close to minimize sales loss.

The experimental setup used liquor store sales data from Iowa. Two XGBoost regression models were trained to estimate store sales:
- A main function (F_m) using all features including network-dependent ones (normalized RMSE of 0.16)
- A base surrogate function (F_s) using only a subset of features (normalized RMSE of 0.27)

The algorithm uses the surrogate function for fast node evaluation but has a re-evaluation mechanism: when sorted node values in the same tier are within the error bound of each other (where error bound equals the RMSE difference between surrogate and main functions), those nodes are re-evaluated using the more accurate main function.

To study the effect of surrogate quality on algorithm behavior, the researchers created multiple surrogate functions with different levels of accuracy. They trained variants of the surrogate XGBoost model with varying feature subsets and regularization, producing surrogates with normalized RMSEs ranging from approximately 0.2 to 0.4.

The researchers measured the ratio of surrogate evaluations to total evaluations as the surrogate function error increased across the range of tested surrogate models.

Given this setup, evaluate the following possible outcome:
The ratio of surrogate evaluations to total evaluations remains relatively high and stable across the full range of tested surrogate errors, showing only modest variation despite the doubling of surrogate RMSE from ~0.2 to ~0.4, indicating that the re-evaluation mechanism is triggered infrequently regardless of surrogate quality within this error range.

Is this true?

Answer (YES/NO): NO